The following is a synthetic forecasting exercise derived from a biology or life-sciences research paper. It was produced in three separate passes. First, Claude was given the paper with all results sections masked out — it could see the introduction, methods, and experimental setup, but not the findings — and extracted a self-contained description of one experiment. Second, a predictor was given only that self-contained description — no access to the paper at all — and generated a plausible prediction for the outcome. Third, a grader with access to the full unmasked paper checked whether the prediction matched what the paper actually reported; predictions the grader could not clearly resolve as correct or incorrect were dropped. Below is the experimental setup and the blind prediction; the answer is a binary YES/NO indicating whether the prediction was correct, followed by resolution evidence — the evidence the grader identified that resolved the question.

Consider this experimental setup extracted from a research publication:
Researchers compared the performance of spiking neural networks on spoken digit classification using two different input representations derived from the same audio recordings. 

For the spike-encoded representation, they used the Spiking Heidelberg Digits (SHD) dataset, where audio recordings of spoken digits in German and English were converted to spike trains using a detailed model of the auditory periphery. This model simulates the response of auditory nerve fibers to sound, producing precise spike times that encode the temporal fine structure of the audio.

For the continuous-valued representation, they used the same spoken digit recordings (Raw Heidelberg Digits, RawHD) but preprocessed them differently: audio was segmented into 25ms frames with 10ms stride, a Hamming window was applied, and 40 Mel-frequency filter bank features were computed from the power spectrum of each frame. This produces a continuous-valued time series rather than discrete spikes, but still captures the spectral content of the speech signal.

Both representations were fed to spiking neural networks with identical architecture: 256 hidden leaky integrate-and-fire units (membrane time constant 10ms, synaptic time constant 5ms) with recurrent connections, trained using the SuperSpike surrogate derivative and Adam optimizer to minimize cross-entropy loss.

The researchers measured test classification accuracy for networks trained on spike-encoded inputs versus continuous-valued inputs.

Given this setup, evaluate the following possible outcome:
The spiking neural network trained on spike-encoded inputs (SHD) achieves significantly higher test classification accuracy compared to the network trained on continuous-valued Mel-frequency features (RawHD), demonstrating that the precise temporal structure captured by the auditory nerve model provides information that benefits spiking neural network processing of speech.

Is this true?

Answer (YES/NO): NO